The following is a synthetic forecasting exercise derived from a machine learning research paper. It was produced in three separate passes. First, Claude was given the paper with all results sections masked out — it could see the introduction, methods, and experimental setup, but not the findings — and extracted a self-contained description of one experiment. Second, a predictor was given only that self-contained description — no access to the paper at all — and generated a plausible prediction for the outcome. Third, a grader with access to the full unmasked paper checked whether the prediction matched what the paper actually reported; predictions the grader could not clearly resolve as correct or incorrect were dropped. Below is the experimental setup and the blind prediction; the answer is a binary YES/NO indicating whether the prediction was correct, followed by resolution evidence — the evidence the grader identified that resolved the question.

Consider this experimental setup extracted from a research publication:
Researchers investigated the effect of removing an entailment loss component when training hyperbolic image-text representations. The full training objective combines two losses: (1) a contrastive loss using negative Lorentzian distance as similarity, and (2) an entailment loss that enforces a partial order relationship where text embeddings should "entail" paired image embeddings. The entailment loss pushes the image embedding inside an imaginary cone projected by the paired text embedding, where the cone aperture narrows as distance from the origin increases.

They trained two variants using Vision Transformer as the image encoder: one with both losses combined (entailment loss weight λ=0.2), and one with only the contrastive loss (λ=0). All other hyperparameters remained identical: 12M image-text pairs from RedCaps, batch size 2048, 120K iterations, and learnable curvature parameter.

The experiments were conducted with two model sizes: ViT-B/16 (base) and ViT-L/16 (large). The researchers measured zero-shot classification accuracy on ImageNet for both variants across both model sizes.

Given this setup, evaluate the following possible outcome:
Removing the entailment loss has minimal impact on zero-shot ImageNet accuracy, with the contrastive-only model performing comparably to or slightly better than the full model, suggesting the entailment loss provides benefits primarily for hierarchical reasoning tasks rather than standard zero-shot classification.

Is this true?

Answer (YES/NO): NO